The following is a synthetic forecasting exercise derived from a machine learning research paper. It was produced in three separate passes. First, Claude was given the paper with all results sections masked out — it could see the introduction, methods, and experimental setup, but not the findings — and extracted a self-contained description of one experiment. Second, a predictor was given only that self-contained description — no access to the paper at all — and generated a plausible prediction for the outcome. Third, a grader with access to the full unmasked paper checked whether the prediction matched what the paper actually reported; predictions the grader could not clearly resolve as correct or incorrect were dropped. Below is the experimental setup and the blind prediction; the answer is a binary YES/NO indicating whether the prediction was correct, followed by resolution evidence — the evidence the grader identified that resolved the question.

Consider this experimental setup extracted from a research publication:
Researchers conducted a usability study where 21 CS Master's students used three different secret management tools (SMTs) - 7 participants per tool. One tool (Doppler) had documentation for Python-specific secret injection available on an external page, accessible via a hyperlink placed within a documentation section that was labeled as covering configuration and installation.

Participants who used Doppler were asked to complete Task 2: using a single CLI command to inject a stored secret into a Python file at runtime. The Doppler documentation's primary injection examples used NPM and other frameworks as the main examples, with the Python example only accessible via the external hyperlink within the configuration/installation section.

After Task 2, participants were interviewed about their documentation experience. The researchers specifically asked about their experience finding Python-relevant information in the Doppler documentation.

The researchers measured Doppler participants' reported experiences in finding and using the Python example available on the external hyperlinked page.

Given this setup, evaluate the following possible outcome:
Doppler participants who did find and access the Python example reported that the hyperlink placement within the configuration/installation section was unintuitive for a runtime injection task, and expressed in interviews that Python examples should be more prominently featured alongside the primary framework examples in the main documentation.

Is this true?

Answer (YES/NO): NO